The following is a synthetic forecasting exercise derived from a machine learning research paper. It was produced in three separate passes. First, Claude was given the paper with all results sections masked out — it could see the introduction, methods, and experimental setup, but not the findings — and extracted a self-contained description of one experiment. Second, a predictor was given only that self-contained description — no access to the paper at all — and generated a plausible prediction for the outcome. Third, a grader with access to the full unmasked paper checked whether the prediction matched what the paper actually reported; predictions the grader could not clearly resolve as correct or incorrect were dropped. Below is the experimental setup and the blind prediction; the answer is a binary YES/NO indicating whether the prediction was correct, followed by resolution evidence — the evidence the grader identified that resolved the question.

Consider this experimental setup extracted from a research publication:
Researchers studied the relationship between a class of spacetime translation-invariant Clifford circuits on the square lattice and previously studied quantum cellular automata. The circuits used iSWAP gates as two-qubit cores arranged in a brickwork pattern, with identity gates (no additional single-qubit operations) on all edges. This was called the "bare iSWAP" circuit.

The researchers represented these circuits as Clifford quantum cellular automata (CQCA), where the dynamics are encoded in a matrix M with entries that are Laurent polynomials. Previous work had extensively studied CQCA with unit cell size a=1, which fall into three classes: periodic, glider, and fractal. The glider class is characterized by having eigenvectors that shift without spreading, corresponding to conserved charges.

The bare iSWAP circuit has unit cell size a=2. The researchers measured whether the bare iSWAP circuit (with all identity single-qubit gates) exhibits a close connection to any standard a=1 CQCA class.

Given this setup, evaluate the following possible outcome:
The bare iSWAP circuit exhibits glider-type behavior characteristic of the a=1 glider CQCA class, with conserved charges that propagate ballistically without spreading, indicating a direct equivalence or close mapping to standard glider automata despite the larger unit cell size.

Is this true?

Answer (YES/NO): YES